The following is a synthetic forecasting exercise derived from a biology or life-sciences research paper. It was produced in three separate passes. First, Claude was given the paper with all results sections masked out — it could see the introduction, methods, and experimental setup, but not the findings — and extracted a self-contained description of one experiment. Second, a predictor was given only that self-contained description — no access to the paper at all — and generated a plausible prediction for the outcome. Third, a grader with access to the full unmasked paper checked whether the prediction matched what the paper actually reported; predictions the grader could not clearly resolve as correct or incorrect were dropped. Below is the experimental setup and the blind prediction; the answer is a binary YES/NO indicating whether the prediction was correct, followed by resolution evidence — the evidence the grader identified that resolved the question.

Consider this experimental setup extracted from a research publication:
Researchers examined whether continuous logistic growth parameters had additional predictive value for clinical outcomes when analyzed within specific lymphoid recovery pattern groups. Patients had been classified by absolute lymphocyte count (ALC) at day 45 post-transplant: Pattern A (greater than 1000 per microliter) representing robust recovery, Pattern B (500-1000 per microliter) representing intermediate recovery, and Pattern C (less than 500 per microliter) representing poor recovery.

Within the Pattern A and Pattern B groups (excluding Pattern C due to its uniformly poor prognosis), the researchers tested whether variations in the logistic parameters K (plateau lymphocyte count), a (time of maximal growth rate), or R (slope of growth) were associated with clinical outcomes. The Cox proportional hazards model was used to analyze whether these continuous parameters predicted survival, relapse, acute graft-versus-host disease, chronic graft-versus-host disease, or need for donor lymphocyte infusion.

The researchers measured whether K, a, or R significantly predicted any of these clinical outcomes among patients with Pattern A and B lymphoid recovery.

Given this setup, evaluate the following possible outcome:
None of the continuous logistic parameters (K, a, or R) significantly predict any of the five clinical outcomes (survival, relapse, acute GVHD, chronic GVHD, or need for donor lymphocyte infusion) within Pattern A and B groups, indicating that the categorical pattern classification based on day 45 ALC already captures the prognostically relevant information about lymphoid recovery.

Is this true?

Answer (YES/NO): YES